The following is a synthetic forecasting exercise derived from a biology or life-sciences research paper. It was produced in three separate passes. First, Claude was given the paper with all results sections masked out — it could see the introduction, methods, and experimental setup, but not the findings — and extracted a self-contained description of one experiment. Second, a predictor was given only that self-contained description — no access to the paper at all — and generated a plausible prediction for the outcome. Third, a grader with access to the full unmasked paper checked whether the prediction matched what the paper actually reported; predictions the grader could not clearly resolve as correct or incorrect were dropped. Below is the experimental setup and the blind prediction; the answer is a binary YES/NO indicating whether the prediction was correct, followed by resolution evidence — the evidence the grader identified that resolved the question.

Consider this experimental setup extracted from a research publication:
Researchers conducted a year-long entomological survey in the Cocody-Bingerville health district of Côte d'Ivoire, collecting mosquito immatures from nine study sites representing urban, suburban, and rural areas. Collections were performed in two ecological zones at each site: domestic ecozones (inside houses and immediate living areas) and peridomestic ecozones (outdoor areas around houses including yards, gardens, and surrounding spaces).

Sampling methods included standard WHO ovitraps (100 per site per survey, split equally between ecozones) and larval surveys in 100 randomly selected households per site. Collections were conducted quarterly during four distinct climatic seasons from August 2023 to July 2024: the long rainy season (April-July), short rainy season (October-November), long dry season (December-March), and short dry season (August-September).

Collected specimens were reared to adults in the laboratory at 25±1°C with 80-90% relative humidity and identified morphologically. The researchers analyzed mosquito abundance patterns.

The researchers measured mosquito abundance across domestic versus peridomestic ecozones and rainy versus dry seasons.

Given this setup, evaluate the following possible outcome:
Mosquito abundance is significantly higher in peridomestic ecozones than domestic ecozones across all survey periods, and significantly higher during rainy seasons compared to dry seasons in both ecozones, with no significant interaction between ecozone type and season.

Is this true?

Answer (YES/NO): NO